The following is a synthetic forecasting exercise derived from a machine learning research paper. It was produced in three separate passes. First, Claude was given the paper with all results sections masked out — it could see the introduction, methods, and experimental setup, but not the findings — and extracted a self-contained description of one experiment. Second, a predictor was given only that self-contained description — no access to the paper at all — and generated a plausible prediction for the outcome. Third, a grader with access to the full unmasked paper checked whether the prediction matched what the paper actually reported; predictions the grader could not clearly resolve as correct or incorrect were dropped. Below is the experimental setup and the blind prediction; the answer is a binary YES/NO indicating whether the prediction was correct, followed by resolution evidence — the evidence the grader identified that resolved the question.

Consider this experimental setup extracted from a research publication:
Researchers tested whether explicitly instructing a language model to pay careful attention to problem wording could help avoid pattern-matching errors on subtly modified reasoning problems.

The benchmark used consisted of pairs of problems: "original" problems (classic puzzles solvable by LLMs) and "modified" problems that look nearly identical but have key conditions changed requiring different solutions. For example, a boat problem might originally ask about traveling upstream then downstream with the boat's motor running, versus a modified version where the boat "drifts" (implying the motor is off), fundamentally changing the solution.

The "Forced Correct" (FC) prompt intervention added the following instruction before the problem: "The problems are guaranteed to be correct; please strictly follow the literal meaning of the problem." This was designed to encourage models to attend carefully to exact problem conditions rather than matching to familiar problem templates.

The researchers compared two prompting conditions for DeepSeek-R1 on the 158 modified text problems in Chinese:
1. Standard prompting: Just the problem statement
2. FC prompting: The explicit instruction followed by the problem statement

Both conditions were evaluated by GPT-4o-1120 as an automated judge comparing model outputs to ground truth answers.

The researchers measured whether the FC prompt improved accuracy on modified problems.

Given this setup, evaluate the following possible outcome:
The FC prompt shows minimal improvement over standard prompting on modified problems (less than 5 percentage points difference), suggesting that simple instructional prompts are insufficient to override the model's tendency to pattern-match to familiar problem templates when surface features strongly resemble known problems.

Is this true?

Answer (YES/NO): YES